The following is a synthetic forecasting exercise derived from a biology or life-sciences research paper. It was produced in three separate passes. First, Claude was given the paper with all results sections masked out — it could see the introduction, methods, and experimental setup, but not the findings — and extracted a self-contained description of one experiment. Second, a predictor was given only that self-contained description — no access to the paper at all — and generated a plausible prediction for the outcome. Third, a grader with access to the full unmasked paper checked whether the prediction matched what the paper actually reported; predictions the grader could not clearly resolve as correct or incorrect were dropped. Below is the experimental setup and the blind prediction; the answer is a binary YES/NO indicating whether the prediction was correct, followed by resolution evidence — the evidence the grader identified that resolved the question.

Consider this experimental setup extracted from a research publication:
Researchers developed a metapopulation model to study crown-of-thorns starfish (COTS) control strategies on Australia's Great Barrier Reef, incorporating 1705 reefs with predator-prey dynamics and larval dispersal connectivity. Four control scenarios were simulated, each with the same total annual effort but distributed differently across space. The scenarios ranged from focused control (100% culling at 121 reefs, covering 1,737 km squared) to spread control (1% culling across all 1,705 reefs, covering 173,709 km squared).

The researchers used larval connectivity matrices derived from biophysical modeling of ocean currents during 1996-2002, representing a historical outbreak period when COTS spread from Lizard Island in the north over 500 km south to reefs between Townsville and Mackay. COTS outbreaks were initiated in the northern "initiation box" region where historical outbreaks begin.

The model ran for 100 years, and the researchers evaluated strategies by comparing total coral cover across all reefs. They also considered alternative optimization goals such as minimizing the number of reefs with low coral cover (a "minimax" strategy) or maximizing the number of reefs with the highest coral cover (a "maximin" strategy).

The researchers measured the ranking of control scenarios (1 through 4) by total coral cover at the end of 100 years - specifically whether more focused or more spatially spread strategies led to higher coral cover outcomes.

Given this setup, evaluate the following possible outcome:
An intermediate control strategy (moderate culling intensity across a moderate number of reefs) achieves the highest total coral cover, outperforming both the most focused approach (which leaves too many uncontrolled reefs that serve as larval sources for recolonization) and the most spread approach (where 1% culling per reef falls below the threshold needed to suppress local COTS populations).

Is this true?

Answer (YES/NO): NO